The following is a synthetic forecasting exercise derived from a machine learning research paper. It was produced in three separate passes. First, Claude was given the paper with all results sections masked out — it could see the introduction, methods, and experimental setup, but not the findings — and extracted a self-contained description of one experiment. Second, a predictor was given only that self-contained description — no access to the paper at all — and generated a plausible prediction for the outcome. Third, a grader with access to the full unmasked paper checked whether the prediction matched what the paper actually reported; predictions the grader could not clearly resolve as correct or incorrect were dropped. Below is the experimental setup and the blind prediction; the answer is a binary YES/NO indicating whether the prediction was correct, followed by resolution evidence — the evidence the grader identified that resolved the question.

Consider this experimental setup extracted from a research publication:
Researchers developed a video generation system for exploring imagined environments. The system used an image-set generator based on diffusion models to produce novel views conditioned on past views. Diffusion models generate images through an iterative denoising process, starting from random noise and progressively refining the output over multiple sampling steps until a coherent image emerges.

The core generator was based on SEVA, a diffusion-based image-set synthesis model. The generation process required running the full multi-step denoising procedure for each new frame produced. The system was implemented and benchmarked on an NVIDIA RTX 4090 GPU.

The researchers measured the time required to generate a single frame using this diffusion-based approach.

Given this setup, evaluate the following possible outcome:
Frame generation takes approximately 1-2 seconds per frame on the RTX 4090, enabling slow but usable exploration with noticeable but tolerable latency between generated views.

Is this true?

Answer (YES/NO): NO